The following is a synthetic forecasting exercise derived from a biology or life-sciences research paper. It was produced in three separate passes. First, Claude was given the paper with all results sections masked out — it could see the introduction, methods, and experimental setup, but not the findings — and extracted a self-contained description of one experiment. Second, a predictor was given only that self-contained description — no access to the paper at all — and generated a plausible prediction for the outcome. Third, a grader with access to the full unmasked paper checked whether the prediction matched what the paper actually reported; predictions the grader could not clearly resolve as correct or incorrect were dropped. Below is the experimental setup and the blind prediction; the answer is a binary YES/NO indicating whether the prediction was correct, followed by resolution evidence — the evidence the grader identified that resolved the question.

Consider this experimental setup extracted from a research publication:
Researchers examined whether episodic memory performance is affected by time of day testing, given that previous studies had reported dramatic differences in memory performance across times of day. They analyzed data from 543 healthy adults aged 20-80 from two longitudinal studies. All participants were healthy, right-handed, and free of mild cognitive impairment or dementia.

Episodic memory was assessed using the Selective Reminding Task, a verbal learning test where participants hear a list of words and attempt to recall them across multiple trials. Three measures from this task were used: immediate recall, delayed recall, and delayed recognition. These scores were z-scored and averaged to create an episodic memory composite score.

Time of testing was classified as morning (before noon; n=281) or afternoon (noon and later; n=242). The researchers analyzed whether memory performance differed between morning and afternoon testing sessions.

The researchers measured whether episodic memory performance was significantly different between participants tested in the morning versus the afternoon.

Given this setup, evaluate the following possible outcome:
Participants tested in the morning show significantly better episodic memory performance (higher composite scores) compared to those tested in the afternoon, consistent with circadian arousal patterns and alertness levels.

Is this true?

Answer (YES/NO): NO